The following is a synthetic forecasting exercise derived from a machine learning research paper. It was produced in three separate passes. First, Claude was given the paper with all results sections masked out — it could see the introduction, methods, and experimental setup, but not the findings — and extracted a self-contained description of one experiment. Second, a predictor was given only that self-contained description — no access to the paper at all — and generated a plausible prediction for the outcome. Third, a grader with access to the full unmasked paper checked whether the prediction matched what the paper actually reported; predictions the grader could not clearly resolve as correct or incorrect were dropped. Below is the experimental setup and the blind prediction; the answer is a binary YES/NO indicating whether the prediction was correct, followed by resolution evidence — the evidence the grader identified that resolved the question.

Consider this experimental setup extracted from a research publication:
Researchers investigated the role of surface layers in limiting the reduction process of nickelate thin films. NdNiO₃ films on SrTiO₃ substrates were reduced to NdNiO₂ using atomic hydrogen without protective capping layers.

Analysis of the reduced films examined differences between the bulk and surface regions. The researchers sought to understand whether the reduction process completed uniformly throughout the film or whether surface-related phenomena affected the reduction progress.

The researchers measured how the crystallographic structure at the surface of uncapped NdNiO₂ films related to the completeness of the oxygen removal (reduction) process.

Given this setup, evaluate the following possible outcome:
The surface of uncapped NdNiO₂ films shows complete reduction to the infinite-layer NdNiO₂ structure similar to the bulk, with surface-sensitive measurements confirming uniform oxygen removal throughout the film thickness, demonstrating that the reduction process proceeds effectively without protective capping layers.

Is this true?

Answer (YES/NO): NO